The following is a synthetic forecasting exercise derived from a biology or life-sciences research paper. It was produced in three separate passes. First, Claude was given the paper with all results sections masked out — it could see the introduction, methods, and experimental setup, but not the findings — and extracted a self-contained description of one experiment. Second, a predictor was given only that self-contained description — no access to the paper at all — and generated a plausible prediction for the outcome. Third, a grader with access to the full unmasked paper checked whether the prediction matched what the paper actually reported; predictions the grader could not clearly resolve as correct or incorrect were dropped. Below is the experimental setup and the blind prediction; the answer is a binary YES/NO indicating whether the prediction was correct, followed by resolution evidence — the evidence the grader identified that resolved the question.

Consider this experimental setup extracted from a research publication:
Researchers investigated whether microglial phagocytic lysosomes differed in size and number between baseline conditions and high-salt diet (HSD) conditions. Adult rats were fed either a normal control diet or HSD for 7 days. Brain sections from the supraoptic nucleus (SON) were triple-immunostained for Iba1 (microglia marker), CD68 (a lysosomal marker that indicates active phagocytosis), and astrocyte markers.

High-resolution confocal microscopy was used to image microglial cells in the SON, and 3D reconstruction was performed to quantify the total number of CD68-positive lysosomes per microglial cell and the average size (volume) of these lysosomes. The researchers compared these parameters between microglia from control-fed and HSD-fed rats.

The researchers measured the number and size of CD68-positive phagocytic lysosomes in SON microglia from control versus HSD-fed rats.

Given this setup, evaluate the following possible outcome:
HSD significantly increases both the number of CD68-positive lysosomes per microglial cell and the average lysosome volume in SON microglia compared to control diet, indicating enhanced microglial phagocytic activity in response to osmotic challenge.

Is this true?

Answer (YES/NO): YES